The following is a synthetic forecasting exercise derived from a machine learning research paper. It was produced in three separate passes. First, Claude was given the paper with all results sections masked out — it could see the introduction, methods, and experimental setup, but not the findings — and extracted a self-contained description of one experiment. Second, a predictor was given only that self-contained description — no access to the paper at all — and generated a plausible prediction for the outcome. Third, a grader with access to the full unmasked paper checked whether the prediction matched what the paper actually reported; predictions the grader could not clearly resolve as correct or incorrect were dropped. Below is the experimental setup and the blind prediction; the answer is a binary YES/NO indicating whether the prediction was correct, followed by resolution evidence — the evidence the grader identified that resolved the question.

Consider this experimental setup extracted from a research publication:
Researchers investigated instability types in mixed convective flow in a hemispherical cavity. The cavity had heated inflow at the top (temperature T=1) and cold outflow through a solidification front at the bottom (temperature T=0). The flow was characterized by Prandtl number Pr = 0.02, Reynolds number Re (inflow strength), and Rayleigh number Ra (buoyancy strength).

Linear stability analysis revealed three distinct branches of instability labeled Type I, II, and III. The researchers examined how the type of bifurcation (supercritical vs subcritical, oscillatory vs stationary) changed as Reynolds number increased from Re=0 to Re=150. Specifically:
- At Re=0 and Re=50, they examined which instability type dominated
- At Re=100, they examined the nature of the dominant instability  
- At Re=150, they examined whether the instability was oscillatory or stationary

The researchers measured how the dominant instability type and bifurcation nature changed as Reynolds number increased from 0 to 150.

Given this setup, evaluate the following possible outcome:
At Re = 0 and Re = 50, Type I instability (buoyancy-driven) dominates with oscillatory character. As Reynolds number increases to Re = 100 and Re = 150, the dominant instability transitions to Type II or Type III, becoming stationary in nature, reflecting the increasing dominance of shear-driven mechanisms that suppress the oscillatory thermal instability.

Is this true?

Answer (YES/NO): NO